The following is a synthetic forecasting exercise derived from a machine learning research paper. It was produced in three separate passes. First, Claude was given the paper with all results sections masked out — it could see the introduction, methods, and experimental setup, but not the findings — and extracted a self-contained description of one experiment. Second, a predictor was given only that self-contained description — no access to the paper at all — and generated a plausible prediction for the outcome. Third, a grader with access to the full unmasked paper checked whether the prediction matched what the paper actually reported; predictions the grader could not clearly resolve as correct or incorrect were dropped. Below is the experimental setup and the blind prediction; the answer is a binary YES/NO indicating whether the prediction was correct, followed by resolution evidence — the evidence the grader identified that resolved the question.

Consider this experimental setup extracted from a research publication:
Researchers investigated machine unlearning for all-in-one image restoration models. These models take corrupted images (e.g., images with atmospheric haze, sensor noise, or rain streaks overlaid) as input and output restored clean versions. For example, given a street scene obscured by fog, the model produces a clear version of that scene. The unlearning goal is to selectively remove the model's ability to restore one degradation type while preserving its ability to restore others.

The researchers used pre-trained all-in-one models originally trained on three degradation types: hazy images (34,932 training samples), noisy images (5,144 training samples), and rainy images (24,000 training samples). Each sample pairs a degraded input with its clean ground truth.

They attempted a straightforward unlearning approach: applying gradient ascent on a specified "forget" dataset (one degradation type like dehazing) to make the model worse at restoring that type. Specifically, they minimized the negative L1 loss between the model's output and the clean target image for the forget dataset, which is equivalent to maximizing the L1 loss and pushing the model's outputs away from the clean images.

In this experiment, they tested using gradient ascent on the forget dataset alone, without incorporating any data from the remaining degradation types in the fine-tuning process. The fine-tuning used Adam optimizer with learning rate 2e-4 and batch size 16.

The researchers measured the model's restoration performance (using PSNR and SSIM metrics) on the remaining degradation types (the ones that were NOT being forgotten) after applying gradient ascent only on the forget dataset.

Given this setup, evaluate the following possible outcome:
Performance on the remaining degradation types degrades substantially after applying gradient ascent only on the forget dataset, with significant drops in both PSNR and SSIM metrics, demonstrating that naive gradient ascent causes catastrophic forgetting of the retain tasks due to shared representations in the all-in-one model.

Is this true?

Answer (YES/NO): YES